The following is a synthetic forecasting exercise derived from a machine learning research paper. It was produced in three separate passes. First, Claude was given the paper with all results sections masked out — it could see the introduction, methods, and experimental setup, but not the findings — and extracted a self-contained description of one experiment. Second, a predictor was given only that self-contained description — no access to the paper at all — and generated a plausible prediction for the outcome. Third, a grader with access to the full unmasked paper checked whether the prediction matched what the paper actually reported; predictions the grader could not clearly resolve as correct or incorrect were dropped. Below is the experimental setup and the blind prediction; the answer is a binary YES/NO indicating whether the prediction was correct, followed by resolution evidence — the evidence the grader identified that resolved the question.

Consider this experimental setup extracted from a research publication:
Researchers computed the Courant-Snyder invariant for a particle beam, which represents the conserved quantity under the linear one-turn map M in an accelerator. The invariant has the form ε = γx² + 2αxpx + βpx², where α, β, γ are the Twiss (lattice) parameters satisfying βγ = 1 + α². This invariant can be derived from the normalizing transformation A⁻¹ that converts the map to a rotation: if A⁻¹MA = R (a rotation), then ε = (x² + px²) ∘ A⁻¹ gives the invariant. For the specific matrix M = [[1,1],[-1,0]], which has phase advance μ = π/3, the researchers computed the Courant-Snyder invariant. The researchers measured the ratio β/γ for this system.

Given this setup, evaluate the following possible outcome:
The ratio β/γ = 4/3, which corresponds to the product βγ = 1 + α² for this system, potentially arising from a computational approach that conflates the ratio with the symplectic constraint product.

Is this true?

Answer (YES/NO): NO